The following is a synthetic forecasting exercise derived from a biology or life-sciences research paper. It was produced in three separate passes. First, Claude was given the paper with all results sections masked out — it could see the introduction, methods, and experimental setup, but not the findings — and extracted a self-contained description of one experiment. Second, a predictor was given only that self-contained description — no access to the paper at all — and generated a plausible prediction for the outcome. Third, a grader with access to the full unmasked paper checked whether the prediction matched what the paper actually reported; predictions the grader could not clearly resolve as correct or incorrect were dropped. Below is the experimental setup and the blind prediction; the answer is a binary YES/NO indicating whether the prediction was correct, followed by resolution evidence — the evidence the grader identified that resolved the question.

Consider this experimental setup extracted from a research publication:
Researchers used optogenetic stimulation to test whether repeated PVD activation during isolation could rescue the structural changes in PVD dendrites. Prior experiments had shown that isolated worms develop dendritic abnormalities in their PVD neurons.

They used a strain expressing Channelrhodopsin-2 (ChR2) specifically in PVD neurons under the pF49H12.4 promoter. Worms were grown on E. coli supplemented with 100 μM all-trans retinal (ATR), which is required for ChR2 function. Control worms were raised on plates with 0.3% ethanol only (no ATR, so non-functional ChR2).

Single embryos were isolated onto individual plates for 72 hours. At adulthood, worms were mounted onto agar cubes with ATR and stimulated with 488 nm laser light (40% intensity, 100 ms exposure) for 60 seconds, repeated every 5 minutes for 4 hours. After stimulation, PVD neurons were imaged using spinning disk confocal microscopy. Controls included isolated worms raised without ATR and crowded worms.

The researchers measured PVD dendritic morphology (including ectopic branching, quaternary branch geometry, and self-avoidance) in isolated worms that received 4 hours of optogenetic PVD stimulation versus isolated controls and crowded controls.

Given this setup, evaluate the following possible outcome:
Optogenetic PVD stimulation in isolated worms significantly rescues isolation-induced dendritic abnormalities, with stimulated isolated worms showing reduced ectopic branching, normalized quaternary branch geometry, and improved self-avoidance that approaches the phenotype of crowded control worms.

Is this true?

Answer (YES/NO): NO